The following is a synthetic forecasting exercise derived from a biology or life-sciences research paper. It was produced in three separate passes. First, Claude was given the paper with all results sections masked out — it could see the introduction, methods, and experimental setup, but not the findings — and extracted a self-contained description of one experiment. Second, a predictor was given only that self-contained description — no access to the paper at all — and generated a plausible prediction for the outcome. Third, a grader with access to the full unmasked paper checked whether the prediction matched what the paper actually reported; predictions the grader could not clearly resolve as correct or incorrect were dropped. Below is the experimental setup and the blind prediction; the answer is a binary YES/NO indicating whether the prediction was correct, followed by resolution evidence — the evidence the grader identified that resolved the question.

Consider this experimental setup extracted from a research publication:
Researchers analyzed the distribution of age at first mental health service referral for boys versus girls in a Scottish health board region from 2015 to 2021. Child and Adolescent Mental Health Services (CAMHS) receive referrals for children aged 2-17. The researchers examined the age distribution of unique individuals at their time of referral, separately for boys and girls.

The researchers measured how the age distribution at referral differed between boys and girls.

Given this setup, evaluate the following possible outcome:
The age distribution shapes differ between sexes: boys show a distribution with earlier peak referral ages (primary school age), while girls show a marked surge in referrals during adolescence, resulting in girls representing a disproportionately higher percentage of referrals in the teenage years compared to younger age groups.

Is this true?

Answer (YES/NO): YES